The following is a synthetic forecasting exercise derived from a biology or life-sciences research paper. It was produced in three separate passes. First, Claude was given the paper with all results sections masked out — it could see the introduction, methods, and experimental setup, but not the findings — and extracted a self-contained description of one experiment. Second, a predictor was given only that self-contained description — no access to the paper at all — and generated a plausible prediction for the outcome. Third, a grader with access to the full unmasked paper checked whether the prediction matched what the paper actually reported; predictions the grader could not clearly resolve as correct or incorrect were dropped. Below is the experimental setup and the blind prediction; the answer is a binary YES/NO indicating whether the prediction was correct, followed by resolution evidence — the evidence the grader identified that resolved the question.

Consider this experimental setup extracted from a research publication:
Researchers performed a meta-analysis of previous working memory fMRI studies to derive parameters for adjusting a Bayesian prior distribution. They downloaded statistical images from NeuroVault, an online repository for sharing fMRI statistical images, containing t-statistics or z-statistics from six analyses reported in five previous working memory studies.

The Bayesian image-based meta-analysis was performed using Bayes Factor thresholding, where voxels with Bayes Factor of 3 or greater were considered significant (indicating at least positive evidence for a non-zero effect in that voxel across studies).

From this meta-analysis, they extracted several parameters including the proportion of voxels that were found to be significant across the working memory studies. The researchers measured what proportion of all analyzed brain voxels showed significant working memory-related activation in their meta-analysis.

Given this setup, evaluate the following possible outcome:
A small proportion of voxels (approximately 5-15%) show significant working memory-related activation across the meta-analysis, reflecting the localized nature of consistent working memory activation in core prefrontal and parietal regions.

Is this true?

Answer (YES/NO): YES